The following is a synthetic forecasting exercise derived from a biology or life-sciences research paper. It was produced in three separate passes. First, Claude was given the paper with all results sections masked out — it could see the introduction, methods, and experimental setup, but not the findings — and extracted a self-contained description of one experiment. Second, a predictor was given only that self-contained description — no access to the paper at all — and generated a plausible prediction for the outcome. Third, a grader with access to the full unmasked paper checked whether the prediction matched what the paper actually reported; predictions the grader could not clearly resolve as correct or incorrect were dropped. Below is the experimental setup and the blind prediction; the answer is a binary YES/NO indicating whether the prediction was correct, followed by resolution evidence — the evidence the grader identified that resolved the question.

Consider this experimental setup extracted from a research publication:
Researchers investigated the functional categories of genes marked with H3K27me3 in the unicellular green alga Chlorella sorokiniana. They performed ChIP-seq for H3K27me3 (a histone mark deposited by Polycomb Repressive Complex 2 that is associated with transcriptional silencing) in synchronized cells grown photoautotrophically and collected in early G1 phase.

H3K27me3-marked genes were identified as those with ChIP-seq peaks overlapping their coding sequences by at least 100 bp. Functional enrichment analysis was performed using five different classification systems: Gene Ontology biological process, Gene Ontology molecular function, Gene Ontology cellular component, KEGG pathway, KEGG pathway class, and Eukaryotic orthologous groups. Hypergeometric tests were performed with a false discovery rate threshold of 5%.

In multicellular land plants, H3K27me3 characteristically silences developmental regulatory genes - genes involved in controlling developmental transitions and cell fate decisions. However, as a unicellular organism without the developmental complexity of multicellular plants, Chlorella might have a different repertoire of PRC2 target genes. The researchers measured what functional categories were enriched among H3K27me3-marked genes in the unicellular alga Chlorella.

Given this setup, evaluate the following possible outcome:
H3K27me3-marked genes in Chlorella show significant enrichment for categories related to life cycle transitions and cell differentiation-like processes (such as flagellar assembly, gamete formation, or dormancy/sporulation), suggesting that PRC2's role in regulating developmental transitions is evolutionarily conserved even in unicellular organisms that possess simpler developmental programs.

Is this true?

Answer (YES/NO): NO